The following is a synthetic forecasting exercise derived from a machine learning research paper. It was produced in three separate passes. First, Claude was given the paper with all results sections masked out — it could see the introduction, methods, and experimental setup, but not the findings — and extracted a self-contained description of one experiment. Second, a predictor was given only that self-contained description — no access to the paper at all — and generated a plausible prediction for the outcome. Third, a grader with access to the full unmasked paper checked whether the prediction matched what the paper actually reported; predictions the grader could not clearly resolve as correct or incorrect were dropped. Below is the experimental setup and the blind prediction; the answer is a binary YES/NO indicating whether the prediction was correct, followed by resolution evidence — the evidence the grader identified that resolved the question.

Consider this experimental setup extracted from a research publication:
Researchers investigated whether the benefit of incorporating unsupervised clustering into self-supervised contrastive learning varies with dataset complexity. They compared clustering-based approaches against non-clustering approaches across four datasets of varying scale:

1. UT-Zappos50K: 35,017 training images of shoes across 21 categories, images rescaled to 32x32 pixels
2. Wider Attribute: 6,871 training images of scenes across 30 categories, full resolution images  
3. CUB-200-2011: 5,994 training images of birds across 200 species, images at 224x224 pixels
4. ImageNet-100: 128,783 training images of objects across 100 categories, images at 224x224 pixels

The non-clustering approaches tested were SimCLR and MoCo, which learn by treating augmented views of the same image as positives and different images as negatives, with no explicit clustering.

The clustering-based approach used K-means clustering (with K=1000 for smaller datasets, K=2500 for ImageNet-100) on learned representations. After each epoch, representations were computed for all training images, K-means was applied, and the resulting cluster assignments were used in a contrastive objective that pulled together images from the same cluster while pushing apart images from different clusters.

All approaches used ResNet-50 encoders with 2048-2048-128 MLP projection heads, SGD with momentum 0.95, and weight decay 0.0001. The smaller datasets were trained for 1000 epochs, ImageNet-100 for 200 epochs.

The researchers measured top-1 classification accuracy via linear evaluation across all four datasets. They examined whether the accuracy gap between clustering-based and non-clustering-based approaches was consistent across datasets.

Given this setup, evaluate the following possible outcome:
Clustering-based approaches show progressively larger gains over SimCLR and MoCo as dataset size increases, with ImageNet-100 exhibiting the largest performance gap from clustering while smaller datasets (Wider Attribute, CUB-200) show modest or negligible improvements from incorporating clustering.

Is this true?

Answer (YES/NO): NO